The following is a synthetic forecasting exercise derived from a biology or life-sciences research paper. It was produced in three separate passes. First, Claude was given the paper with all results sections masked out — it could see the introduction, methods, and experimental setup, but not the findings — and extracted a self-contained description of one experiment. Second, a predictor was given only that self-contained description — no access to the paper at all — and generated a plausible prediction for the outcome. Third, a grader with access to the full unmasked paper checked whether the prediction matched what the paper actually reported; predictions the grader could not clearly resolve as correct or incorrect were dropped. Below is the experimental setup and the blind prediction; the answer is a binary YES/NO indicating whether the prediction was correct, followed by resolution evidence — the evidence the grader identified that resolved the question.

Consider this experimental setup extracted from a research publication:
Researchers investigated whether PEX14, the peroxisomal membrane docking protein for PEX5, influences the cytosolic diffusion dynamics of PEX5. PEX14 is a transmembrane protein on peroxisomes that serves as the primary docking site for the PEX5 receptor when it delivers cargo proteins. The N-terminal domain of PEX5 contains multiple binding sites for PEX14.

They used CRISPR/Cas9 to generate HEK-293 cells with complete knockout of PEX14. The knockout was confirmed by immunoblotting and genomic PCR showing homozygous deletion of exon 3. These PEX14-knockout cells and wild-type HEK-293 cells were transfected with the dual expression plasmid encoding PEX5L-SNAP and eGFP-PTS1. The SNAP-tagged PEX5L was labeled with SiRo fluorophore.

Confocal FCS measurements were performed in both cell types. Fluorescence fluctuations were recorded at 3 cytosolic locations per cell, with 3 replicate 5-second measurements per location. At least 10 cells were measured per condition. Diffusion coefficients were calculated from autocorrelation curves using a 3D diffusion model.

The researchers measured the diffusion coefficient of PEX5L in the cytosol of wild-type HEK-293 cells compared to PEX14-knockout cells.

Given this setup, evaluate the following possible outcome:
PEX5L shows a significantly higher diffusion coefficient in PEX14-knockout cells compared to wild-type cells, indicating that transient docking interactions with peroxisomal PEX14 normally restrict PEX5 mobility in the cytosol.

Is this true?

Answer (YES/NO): NO